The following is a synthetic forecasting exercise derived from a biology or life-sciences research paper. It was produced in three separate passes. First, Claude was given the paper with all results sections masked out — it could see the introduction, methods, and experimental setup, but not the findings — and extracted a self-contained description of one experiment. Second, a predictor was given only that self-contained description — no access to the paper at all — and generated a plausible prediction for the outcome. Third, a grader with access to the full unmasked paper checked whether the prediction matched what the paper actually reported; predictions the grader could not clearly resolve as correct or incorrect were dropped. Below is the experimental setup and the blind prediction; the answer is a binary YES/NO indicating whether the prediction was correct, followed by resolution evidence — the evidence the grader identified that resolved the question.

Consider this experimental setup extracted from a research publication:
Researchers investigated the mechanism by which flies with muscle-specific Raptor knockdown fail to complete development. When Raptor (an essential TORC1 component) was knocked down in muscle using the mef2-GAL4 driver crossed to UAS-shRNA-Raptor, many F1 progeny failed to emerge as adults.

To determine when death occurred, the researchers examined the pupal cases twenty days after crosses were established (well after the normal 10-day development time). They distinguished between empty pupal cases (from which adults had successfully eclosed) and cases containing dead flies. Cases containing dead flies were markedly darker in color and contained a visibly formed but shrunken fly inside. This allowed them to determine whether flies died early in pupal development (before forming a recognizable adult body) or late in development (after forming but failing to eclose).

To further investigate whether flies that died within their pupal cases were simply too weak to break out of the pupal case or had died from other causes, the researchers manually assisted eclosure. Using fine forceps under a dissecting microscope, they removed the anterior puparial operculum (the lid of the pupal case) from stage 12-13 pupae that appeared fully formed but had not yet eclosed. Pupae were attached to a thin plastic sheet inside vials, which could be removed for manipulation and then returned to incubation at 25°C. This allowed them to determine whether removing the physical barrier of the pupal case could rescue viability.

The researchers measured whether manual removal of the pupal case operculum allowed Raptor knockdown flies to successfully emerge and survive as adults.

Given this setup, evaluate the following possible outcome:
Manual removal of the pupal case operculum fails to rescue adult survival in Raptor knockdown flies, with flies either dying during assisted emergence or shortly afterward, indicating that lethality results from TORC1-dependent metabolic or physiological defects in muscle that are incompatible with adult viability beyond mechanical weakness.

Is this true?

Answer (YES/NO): NO